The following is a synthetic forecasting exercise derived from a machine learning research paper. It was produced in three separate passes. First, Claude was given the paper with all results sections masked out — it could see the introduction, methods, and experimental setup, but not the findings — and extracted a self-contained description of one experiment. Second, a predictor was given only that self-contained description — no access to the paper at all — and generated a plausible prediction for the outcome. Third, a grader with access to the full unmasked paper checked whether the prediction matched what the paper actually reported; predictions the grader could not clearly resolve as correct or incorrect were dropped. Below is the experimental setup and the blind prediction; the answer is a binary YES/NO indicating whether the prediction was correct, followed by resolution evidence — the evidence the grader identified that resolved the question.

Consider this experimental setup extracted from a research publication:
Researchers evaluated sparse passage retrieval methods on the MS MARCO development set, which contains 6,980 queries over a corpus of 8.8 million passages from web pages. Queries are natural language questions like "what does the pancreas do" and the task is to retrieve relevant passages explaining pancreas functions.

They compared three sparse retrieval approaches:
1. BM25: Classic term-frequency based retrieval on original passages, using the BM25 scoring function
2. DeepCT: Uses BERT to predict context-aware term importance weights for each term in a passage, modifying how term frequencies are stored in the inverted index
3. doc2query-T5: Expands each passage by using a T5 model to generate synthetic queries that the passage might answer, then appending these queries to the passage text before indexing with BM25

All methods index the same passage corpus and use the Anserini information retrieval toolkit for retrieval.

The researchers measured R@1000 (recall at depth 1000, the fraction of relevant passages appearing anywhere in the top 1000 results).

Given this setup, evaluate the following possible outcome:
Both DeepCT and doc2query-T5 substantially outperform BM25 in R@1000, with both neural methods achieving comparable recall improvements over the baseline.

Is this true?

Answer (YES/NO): NO